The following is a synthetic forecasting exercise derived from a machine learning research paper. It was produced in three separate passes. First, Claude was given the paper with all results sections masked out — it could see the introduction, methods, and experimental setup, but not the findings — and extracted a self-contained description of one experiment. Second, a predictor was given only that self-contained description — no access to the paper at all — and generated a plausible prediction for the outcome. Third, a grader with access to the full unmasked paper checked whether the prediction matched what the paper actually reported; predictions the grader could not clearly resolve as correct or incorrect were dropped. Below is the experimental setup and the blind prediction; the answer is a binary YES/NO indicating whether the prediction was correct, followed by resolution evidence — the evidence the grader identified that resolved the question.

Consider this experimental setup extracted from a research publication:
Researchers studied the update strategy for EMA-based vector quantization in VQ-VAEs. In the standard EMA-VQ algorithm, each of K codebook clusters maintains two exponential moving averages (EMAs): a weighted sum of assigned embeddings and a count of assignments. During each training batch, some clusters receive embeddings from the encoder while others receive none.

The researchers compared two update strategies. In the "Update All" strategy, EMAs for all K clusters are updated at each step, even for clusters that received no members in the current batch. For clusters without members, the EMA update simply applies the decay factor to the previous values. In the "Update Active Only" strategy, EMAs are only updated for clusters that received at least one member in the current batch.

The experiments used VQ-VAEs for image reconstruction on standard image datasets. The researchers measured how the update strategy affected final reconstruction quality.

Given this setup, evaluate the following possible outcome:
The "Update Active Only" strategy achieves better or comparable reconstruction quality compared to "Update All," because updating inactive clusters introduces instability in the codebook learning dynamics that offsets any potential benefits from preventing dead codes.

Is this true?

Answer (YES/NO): NO